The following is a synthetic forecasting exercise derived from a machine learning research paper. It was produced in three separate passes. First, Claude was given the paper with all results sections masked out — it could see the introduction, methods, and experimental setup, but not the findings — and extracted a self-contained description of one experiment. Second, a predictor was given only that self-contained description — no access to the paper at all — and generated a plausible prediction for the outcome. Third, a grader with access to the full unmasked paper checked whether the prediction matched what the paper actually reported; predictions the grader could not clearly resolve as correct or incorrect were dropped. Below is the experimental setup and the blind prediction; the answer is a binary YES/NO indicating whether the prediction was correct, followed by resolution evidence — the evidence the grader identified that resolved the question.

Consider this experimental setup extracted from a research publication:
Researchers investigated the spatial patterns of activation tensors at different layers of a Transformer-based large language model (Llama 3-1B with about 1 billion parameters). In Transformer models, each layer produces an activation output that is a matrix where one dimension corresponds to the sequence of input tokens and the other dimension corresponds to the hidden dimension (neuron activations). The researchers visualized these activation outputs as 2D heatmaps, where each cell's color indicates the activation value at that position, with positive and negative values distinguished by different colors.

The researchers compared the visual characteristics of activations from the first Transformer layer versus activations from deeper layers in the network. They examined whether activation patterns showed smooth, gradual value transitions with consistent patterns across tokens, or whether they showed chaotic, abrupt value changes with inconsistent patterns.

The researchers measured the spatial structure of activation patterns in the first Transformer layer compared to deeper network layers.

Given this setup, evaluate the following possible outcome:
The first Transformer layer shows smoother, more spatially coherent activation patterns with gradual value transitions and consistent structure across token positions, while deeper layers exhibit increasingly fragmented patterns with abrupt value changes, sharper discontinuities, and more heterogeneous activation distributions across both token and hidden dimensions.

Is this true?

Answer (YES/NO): YES